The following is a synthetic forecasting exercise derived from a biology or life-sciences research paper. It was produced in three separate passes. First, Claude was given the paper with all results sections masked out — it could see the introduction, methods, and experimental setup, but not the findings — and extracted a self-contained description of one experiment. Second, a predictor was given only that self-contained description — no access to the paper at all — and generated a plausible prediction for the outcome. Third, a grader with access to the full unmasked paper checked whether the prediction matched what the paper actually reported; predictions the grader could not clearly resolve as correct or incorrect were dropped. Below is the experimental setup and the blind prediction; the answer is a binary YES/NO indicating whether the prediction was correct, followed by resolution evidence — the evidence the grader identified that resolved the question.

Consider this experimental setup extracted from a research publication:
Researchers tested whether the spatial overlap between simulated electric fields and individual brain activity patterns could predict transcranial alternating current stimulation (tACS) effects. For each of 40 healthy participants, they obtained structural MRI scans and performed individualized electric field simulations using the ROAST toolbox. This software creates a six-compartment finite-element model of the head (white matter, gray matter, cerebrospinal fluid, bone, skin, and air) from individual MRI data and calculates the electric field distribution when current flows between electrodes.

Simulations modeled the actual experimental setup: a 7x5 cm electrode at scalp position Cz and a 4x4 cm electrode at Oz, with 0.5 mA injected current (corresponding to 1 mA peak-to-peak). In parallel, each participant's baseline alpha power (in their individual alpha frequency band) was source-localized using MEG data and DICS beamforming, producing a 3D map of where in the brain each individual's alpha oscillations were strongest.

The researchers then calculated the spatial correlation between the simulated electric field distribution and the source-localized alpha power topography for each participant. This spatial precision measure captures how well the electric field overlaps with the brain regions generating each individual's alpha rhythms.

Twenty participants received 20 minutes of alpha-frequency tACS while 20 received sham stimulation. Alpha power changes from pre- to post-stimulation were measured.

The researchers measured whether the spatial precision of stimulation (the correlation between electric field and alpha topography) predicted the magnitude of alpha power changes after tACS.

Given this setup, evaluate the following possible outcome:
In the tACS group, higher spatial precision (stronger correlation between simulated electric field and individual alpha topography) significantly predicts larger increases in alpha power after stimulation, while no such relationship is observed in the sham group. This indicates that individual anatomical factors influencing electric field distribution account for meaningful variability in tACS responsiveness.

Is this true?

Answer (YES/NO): YES